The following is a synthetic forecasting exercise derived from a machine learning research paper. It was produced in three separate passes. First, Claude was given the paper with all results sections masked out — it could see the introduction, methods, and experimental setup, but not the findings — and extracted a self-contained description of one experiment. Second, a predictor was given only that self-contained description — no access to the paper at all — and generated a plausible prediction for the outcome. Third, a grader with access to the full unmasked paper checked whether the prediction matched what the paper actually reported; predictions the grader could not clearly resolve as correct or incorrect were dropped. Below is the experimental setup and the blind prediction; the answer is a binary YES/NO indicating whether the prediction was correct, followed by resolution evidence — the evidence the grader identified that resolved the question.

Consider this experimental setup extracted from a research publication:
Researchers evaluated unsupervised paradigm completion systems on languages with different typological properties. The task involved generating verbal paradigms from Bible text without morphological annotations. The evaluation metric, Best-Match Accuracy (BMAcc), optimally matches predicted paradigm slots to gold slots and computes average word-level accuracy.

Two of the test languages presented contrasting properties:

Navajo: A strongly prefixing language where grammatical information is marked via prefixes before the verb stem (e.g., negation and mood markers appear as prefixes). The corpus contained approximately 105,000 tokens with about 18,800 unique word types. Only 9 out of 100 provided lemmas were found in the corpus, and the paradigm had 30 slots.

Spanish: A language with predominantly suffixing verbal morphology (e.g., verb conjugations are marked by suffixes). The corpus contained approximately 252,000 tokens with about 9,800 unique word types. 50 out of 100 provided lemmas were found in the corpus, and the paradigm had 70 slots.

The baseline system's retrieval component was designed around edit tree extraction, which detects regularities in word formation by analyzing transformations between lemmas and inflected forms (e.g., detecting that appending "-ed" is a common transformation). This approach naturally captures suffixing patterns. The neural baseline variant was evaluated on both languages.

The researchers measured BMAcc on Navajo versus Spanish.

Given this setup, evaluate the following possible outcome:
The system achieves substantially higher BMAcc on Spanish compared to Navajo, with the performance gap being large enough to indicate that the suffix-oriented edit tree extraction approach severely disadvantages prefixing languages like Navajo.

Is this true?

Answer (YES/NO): YES